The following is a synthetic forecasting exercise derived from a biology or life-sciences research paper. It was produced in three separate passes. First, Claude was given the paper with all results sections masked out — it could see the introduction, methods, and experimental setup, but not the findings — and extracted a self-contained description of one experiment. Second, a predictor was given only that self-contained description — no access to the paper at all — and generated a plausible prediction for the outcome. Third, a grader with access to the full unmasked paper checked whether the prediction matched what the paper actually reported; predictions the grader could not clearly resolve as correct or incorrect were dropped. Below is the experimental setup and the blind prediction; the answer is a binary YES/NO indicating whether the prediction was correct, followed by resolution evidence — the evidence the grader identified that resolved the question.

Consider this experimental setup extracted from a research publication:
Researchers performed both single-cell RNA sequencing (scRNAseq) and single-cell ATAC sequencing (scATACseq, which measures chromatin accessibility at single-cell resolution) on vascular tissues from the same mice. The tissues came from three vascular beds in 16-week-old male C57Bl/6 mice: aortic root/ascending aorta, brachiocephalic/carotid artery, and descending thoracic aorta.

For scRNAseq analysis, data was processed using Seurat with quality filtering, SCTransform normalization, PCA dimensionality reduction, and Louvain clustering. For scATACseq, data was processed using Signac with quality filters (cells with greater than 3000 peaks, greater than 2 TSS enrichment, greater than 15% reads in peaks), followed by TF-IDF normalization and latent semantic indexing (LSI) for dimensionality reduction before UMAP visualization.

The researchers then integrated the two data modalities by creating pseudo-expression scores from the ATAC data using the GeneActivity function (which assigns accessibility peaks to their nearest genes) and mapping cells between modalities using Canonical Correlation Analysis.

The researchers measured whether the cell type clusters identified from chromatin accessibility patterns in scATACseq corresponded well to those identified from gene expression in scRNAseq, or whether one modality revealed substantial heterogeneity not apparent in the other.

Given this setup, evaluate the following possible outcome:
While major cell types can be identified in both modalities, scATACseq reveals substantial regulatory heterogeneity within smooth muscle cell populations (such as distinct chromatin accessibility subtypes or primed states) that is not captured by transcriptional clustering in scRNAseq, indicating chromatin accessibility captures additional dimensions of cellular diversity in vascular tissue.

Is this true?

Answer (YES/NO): NO